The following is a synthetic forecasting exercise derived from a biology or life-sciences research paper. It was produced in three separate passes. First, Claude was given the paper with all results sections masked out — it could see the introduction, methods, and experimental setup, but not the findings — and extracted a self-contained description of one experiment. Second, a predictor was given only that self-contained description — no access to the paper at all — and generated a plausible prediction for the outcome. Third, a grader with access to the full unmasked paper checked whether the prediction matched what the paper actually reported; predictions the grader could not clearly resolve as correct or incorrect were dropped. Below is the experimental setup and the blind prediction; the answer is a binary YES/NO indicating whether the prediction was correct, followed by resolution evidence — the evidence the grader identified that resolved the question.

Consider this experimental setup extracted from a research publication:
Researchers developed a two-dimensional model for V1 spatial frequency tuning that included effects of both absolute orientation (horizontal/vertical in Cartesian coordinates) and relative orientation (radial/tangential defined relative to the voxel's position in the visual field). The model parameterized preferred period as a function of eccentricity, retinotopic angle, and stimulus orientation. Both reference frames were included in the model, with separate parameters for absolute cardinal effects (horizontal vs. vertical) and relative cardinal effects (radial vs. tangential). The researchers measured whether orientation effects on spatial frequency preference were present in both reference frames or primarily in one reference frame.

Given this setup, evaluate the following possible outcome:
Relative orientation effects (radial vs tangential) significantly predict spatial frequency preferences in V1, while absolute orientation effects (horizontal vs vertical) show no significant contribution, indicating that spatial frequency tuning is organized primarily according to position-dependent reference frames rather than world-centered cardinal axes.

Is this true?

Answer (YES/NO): NO